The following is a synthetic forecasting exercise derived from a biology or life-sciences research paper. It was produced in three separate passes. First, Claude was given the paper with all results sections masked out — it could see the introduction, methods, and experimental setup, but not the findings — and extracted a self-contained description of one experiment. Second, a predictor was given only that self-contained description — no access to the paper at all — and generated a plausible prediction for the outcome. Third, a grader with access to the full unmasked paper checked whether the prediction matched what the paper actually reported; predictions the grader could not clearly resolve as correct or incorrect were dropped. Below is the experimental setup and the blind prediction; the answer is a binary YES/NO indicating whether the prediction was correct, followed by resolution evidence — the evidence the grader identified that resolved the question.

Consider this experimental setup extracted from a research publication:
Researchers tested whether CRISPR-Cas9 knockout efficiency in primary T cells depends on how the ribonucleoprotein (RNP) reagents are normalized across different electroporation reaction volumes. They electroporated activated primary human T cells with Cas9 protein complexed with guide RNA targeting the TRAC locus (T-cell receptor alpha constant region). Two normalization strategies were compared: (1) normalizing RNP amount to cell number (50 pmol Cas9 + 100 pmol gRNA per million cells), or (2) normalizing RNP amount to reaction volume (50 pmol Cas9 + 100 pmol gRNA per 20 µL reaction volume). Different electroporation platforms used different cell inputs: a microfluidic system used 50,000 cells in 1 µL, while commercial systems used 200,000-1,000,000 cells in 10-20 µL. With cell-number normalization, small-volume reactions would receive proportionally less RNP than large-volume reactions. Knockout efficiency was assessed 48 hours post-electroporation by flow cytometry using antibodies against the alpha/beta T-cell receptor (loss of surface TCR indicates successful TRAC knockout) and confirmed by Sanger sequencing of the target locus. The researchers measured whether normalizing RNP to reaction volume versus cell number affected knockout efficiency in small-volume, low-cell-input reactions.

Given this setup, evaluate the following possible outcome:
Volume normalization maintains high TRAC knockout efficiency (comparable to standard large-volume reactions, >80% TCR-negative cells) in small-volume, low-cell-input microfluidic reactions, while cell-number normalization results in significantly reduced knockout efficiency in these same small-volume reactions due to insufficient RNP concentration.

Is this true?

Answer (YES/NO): NO